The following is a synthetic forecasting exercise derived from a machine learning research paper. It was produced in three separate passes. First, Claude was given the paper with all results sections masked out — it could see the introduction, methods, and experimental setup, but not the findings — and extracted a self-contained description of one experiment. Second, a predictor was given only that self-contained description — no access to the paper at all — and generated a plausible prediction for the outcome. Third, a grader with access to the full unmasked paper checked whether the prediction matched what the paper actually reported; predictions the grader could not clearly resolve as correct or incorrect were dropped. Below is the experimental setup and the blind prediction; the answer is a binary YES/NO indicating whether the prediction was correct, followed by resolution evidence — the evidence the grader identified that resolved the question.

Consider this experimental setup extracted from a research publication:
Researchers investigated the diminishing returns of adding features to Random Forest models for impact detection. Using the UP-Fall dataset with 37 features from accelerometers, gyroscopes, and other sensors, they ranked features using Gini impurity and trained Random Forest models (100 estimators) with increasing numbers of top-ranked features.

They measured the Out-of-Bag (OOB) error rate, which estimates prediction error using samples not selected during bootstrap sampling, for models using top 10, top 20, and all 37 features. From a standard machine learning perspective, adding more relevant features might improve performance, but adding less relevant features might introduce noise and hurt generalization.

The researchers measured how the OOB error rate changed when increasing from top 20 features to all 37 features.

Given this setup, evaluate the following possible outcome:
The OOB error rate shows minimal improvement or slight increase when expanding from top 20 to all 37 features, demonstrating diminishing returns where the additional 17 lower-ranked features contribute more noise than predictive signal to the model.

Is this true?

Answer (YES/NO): YES